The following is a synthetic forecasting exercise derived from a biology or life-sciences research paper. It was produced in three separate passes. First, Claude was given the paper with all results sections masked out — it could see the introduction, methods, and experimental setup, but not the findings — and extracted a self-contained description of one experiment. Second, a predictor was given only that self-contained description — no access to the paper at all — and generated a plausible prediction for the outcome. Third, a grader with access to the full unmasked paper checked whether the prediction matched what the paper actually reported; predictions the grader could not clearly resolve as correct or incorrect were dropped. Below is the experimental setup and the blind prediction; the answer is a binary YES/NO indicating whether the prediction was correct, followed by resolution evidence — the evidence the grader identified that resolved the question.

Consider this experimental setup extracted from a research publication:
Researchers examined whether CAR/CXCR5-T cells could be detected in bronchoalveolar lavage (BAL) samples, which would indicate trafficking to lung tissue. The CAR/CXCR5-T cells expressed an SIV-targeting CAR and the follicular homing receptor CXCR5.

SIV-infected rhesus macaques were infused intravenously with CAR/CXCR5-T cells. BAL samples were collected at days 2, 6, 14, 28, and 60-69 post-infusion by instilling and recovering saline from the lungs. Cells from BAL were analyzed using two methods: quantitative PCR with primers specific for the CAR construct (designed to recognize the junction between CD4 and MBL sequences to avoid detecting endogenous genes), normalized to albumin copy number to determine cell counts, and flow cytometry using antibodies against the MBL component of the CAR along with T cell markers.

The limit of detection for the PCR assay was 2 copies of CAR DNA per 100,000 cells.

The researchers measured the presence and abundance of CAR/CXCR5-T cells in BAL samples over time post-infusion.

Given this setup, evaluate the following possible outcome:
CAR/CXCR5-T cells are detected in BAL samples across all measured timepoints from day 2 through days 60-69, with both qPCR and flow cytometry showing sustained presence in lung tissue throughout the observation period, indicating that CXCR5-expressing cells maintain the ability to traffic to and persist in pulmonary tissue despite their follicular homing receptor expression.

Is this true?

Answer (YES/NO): NO